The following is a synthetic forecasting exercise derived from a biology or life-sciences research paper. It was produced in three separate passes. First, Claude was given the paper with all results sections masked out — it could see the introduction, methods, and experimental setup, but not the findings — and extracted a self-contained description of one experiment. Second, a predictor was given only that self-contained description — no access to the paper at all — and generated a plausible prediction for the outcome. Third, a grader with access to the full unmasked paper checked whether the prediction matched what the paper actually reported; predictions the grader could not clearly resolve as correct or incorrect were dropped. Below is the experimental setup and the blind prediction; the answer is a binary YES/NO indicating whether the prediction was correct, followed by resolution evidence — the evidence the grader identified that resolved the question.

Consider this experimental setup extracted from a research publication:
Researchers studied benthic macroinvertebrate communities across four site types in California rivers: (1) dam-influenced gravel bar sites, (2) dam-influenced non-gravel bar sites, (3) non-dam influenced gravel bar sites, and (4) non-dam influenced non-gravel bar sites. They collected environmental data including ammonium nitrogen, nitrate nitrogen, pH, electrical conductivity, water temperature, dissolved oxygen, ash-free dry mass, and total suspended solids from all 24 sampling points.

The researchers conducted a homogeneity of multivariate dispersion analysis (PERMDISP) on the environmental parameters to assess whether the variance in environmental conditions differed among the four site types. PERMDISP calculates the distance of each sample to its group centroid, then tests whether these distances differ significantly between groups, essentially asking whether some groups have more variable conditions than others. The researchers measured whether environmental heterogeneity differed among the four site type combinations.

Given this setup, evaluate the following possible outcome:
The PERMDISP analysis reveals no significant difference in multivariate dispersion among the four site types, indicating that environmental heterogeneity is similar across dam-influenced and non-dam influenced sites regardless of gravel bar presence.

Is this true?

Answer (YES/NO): NO